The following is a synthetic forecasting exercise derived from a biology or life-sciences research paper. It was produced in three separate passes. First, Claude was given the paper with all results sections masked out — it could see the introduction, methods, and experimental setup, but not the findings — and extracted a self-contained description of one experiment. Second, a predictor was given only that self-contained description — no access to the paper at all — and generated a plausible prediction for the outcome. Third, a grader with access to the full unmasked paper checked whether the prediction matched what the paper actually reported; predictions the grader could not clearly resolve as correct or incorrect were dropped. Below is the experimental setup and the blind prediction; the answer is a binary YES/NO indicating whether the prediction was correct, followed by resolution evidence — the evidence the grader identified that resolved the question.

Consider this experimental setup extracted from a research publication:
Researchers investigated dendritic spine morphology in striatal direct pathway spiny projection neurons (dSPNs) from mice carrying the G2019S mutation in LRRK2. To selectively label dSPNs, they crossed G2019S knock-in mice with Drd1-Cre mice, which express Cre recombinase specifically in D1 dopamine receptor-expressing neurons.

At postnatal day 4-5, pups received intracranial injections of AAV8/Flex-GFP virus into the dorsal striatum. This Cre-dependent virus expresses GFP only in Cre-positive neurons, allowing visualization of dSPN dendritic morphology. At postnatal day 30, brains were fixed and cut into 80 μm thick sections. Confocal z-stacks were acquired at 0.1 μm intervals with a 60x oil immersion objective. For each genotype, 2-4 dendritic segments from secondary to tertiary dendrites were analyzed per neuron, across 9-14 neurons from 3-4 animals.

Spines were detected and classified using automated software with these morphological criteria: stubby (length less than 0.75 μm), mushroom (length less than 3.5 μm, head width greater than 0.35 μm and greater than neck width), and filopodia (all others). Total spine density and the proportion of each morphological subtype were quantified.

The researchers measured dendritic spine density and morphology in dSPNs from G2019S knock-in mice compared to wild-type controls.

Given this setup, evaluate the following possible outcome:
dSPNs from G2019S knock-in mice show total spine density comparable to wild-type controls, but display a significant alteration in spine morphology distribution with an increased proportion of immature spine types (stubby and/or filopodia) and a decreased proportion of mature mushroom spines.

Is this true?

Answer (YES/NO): NO